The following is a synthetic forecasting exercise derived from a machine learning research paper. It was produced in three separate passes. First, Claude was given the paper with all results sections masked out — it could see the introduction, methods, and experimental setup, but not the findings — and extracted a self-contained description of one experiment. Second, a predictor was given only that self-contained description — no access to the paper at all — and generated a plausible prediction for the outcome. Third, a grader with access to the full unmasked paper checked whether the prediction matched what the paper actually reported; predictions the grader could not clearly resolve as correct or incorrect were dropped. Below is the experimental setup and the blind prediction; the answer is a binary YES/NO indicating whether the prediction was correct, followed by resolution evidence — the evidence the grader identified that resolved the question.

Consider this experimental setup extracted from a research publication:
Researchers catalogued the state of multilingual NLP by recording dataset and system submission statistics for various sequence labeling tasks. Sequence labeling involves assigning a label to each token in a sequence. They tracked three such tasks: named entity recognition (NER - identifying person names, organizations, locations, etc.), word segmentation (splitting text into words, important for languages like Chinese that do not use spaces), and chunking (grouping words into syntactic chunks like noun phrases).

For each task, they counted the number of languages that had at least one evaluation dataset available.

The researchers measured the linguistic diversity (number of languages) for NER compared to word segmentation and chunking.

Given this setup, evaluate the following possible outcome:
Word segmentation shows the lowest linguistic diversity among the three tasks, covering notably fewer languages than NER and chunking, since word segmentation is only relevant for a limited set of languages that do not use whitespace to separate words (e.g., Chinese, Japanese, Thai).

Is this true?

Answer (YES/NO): NO